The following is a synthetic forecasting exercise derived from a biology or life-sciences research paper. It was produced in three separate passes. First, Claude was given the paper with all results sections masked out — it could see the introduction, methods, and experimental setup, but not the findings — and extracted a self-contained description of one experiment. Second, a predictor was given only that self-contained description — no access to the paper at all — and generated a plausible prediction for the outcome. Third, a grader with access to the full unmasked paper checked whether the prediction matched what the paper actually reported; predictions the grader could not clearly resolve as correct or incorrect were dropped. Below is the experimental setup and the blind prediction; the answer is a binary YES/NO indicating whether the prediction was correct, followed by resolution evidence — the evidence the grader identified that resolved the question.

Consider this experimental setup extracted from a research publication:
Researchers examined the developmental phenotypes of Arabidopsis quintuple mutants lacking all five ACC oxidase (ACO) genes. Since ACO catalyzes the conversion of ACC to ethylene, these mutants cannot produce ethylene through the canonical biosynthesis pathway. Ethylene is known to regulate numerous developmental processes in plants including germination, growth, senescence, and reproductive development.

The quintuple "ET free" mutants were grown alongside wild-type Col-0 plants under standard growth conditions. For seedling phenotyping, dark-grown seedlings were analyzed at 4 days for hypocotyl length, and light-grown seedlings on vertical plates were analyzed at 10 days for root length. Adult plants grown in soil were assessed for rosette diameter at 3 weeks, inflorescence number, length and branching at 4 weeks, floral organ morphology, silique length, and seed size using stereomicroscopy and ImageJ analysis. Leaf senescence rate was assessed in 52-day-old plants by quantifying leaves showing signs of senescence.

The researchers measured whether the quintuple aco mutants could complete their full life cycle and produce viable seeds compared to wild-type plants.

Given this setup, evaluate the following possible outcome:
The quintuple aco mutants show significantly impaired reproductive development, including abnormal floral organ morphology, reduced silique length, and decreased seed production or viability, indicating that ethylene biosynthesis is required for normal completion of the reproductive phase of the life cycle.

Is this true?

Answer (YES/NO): NO